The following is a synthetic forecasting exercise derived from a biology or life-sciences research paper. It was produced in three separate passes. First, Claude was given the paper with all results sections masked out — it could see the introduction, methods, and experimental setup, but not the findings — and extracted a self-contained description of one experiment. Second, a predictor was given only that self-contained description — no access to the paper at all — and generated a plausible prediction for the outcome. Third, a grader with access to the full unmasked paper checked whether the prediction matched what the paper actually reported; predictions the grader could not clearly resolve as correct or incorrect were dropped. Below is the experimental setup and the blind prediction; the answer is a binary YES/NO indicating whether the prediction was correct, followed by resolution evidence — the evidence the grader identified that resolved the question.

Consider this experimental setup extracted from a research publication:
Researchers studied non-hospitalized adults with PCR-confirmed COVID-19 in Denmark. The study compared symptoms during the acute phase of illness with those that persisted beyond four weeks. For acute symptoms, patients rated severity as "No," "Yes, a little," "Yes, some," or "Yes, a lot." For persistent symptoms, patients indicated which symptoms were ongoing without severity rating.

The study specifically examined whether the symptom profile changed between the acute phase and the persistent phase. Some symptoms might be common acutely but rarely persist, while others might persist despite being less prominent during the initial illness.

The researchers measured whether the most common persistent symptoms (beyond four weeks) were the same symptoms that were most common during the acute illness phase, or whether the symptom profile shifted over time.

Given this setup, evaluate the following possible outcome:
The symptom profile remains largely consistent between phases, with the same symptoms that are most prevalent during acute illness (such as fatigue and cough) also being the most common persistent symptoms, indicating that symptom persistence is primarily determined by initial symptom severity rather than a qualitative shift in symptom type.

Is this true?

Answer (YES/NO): NO